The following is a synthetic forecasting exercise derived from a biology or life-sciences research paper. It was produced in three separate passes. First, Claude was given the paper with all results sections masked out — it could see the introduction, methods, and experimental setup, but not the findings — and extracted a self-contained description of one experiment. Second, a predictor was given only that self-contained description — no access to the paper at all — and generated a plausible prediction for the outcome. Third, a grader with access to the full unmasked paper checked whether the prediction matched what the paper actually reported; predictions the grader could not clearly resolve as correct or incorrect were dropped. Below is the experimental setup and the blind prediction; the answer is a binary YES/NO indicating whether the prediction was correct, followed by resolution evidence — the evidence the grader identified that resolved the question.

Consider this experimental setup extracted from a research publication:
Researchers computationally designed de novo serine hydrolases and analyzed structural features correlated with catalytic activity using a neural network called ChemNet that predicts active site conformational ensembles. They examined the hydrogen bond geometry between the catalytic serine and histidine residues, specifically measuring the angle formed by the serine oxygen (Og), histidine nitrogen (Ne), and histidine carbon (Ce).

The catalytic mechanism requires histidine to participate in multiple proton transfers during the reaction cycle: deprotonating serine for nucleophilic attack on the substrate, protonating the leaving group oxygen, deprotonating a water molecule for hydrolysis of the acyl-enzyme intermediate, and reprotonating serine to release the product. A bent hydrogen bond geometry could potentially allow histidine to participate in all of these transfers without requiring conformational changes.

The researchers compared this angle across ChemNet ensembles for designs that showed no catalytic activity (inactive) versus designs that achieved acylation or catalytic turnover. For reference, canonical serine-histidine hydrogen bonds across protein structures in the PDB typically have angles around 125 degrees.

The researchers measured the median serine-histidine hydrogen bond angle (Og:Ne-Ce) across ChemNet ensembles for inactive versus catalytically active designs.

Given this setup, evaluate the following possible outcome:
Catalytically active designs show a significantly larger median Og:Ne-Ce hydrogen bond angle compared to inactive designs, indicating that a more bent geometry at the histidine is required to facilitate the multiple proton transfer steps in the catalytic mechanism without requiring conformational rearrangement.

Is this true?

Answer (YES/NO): NO